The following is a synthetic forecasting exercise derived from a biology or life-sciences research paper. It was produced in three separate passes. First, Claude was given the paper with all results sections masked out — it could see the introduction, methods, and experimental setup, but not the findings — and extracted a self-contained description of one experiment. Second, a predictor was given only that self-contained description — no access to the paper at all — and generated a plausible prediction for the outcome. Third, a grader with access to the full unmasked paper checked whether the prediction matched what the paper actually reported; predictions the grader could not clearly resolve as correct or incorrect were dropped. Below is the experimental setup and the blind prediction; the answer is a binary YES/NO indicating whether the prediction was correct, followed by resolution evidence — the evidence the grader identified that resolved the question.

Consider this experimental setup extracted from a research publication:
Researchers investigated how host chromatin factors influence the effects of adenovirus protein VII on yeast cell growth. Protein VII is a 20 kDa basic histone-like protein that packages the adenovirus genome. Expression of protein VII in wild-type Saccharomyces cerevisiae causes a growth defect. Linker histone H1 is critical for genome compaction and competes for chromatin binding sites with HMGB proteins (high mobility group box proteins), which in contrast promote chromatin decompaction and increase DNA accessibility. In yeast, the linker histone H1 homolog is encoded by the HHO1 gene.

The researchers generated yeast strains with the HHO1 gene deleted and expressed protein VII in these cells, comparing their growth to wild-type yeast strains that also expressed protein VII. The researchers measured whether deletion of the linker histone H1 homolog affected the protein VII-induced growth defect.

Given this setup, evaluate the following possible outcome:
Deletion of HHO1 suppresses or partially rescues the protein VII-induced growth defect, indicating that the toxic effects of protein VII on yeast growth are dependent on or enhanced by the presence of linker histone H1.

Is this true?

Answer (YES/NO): NO